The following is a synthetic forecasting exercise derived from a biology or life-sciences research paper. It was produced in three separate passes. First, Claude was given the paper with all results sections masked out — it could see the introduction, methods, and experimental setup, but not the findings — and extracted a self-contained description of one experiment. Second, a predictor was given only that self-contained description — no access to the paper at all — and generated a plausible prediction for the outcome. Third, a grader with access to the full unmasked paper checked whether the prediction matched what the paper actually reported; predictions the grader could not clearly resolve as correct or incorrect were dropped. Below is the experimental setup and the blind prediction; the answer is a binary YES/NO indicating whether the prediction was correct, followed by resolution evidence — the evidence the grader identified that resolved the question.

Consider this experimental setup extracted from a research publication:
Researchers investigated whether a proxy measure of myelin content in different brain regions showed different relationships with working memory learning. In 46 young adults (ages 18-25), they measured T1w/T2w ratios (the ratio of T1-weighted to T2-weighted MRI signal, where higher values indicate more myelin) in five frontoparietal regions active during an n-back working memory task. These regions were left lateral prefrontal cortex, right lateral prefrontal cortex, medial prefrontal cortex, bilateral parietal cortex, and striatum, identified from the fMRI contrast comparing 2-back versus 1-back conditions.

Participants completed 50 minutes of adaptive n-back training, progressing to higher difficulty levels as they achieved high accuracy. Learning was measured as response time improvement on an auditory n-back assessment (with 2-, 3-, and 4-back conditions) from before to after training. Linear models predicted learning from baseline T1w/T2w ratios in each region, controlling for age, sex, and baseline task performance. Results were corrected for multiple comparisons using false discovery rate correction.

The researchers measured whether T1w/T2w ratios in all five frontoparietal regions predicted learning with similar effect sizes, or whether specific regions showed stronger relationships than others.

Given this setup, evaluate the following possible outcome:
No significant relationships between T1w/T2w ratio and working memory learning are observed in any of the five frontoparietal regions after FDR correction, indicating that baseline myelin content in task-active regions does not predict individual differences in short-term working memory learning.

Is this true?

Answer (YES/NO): NO